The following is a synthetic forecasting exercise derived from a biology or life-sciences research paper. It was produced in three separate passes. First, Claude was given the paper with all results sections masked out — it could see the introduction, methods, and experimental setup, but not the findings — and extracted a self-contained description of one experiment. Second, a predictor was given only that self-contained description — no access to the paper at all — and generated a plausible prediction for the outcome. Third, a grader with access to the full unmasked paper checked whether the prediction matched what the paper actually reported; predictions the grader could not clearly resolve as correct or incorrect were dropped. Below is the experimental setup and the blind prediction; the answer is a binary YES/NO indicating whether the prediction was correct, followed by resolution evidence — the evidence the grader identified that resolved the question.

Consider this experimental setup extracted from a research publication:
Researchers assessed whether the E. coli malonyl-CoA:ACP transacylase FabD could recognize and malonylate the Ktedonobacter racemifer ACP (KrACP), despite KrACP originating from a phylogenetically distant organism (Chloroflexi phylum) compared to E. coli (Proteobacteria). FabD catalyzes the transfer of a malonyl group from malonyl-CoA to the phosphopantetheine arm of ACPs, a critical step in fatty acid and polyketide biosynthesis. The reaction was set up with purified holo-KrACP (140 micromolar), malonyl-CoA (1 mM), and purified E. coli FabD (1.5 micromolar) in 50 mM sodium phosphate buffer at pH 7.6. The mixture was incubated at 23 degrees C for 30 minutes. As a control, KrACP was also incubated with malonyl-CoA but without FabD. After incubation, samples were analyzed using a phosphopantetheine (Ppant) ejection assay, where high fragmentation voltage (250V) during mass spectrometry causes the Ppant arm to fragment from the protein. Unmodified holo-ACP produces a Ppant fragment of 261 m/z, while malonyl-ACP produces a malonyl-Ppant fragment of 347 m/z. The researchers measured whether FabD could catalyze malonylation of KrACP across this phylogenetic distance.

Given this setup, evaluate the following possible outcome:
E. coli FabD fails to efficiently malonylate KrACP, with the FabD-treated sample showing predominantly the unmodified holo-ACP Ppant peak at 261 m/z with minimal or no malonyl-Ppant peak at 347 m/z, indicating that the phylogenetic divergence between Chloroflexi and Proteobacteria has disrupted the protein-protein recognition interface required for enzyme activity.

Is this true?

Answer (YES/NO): NO